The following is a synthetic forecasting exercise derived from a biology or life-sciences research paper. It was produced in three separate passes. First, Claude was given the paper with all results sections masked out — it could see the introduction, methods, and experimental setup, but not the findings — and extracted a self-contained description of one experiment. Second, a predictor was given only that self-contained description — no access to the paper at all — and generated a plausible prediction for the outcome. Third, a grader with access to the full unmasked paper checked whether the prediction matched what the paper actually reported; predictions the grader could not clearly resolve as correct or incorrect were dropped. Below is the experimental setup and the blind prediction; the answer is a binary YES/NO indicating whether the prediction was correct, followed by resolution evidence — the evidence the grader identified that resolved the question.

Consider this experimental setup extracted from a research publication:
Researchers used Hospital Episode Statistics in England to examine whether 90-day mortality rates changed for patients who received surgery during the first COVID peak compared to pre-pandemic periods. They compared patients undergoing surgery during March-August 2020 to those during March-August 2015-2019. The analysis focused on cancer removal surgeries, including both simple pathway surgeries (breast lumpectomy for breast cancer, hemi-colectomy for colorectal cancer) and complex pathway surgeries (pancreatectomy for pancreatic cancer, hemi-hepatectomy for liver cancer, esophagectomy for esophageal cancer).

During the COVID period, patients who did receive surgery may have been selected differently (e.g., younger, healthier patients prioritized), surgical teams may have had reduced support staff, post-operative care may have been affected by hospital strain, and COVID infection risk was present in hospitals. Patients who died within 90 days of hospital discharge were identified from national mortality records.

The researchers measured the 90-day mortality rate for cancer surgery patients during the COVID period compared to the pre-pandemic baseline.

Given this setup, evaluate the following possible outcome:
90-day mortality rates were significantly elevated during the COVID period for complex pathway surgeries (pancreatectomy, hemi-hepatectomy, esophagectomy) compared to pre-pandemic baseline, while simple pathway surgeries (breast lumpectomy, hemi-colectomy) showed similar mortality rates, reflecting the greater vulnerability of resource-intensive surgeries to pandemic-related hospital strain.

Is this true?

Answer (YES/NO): NO